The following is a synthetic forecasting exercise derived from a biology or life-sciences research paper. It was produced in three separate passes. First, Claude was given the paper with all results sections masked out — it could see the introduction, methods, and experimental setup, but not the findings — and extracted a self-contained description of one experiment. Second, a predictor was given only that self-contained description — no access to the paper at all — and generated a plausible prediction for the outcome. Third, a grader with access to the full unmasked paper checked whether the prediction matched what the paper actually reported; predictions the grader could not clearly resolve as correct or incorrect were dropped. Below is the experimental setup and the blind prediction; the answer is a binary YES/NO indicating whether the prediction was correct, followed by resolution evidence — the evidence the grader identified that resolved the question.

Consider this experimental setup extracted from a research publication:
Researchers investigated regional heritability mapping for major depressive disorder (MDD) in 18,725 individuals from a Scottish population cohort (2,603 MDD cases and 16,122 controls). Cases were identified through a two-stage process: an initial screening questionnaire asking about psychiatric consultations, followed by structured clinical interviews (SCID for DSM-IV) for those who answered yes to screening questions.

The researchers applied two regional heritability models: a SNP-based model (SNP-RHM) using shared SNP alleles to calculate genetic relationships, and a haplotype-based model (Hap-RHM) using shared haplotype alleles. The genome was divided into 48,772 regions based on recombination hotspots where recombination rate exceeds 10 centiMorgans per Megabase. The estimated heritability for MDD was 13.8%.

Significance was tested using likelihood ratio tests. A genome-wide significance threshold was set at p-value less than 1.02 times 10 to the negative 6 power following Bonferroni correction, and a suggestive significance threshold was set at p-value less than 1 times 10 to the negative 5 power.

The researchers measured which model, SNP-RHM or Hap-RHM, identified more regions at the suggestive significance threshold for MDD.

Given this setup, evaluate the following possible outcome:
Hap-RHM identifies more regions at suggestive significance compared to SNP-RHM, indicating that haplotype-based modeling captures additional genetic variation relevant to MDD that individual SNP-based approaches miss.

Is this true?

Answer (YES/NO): YES